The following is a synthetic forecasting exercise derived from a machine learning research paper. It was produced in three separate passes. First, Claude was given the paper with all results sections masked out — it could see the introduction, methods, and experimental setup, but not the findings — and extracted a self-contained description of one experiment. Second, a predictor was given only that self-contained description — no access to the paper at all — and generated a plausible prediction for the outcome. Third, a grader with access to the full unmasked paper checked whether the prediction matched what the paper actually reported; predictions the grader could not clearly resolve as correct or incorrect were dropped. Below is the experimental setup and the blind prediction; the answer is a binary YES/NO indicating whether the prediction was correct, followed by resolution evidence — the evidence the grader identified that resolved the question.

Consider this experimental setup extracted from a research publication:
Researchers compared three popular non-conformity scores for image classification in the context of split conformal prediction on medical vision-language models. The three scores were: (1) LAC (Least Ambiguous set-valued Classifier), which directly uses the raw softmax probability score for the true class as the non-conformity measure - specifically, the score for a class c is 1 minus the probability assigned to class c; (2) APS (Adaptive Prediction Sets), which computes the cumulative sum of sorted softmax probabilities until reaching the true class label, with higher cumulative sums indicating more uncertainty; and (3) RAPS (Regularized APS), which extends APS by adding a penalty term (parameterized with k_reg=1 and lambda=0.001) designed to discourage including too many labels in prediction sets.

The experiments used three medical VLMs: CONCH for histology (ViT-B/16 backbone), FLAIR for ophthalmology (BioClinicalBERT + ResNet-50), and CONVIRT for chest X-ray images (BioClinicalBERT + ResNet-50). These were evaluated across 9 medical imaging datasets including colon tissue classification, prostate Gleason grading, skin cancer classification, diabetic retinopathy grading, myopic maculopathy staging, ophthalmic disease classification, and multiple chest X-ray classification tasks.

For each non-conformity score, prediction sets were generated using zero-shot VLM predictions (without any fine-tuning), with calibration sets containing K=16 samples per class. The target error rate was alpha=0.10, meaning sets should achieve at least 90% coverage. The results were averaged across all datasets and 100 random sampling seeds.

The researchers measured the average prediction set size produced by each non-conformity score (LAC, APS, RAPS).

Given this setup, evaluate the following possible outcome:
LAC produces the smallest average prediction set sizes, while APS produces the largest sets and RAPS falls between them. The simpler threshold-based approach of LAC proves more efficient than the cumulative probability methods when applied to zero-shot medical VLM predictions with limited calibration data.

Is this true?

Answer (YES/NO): NO